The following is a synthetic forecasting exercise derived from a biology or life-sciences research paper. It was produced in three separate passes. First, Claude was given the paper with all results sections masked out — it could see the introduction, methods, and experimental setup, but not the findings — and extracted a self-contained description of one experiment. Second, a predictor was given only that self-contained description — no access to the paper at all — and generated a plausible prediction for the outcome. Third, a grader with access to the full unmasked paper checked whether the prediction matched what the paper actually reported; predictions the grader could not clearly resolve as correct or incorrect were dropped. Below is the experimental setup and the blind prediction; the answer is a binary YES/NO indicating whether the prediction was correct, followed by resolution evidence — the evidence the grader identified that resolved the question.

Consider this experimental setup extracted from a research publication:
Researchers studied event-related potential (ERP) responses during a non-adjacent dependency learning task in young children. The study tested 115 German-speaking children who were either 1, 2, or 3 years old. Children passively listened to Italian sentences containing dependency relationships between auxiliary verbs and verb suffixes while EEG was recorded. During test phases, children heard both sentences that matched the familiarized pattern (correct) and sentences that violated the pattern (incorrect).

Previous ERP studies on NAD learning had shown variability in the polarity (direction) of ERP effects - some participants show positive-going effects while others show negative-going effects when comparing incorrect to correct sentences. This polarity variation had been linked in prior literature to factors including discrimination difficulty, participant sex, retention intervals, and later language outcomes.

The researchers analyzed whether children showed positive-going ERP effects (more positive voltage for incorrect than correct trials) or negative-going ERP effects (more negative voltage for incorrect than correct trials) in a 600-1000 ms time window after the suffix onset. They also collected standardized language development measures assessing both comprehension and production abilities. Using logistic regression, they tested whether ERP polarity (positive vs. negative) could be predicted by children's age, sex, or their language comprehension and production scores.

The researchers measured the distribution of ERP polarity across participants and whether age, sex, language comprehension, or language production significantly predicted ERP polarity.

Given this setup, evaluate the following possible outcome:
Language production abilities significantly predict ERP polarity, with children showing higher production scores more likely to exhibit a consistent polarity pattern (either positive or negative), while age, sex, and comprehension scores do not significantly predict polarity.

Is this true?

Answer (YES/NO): NO